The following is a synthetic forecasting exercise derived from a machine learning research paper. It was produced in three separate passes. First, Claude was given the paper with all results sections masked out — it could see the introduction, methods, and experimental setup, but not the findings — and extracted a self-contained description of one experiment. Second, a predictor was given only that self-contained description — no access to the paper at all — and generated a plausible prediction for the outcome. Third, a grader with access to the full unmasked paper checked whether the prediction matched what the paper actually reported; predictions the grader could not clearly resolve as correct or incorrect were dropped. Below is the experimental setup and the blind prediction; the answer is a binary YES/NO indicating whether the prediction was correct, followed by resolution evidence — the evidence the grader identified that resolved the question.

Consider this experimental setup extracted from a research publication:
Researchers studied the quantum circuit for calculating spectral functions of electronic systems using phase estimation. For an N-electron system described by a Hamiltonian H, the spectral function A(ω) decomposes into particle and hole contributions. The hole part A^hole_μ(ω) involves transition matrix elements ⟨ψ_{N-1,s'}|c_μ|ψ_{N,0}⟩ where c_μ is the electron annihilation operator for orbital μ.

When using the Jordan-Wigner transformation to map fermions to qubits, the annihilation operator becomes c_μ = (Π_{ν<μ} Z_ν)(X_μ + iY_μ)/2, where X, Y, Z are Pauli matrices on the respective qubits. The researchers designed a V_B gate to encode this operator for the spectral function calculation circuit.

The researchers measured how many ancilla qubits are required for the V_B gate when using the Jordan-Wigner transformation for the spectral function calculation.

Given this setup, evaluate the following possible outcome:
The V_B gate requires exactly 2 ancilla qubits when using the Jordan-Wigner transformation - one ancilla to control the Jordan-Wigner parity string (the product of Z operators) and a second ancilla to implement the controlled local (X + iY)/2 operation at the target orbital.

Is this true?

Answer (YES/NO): NO